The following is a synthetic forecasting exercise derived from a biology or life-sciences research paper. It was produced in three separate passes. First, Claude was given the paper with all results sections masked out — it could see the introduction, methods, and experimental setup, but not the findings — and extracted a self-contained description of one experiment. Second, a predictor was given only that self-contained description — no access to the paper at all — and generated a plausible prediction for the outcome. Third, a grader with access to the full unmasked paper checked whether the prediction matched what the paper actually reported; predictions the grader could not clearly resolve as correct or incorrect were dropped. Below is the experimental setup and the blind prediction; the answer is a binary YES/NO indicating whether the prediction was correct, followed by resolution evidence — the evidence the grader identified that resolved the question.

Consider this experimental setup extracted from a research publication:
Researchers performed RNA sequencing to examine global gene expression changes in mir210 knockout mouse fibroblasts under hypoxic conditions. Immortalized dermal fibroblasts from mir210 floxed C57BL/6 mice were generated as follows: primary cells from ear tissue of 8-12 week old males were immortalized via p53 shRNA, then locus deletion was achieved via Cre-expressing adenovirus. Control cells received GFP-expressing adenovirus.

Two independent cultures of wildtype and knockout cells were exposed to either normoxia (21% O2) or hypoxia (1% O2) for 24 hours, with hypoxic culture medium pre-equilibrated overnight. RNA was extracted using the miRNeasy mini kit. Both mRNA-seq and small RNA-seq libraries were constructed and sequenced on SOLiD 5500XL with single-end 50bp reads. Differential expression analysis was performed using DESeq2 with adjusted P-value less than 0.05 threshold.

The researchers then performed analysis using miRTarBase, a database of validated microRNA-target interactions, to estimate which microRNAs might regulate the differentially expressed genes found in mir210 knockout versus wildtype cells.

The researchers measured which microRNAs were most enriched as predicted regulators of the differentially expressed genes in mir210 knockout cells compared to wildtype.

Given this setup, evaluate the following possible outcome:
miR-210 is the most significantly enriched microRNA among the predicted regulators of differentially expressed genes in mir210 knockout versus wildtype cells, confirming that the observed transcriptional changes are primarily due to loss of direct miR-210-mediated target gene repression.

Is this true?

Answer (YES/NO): NO